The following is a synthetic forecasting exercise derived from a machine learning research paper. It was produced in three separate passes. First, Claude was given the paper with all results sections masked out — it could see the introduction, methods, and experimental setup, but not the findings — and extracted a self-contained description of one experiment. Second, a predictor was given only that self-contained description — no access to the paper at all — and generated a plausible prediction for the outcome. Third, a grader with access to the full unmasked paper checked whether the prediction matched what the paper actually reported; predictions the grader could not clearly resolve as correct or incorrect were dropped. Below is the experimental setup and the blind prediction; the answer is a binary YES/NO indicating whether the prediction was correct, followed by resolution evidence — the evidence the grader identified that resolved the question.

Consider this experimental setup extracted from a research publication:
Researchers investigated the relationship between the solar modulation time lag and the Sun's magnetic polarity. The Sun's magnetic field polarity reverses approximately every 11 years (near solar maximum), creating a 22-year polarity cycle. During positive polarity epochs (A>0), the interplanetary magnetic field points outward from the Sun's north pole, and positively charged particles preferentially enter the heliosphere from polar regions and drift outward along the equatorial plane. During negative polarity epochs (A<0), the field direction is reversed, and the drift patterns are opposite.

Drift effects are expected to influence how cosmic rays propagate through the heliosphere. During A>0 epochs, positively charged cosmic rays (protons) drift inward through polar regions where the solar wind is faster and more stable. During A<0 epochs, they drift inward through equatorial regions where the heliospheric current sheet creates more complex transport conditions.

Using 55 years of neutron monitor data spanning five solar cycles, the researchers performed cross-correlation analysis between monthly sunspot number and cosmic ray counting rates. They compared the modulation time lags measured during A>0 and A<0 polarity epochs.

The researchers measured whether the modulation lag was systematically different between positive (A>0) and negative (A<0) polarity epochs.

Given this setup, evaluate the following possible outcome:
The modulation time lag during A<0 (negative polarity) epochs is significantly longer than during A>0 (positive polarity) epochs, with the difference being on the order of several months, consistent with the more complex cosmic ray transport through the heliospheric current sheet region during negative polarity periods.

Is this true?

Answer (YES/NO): YES